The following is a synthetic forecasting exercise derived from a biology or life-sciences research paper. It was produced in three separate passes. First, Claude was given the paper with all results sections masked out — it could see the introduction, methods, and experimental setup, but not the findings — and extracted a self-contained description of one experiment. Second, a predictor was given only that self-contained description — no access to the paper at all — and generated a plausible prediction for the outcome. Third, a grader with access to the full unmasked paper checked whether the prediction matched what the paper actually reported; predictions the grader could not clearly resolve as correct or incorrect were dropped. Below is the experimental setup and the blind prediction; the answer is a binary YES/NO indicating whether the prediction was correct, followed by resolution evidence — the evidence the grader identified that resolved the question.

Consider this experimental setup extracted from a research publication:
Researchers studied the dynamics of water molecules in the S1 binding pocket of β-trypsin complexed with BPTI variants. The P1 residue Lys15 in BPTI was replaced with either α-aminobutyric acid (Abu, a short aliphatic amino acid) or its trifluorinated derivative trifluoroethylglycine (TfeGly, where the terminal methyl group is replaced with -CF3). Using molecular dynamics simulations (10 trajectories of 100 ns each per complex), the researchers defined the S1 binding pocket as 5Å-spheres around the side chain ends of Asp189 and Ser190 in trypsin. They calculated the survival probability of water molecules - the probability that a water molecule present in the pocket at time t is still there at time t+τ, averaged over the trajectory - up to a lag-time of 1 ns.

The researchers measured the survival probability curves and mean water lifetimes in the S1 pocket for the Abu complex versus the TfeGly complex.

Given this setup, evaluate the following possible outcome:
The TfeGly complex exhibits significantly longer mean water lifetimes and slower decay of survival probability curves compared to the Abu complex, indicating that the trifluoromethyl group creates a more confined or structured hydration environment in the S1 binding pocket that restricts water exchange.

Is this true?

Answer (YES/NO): NO